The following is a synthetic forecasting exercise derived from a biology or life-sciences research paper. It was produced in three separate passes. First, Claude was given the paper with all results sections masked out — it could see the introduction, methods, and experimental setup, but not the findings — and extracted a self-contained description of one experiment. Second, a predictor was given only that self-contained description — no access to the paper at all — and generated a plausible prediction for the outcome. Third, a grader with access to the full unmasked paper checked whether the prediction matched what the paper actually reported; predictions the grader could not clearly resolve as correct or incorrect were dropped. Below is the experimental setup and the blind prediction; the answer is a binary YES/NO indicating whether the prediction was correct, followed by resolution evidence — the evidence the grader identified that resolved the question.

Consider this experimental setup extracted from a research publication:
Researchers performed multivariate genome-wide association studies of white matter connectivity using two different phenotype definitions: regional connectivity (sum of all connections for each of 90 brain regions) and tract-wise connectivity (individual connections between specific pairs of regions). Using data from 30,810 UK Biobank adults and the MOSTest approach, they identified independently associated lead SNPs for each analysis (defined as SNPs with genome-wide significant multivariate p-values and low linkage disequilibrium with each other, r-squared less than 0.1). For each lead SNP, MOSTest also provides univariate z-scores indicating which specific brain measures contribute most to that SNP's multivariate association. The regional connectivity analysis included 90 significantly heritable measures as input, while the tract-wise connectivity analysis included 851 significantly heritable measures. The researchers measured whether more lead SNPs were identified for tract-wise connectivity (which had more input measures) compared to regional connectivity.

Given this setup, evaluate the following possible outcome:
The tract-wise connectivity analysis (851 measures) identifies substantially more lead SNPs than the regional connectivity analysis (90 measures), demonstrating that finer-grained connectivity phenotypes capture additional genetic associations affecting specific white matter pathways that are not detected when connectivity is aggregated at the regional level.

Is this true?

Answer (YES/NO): NO